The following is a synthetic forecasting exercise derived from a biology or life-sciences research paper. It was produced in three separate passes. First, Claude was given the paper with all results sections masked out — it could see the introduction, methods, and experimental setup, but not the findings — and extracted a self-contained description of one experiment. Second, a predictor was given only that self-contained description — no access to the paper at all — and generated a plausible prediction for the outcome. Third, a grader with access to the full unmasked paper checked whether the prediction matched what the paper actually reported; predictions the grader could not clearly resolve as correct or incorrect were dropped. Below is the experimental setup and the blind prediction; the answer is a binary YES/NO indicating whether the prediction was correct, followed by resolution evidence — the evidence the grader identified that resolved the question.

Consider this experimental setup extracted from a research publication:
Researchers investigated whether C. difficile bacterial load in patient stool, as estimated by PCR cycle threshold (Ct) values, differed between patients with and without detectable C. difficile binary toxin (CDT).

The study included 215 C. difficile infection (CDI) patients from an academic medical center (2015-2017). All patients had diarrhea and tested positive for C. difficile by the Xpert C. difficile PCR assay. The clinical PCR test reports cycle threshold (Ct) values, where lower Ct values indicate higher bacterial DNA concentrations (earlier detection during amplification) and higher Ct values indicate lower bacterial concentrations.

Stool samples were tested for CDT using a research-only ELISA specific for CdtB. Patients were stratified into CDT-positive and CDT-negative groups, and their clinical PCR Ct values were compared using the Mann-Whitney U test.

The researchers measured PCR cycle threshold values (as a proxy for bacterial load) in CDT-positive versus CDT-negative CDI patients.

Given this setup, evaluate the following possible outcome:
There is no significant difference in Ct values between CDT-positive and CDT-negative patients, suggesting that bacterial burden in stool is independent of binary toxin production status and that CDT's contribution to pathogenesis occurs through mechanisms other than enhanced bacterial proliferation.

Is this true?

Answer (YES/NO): NO